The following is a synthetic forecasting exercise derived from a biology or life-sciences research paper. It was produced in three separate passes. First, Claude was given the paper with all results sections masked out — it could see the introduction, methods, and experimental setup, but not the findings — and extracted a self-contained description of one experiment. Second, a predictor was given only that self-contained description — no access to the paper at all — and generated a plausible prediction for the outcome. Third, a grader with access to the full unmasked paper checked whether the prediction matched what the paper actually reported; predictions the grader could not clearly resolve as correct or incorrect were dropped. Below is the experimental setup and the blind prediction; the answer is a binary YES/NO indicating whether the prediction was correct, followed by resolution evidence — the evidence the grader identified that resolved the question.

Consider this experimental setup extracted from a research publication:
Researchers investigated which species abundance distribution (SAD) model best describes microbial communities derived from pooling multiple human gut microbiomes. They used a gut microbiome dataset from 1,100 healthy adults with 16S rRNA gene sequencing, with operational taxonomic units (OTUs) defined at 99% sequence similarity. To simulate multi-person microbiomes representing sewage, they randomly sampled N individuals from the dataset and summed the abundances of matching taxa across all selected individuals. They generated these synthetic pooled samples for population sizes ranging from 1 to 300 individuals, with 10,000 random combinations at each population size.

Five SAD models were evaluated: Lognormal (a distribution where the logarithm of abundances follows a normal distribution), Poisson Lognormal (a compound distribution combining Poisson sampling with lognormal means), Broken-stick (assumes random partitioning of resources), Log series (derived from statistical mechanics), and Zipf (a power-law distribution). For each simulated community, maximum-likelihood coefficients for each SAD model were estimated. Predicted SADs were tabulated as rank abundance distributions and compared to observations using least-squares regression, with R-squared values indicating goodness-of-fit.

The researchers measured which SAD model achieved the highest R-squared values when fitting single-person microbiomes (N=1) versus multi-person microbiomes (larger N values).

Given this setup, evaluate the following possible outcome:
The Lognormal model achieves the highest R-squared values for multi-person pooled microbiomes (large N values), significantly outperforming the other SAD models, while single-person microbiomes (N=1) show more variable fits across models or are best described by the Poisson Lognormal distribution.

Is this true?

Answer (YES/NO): NO